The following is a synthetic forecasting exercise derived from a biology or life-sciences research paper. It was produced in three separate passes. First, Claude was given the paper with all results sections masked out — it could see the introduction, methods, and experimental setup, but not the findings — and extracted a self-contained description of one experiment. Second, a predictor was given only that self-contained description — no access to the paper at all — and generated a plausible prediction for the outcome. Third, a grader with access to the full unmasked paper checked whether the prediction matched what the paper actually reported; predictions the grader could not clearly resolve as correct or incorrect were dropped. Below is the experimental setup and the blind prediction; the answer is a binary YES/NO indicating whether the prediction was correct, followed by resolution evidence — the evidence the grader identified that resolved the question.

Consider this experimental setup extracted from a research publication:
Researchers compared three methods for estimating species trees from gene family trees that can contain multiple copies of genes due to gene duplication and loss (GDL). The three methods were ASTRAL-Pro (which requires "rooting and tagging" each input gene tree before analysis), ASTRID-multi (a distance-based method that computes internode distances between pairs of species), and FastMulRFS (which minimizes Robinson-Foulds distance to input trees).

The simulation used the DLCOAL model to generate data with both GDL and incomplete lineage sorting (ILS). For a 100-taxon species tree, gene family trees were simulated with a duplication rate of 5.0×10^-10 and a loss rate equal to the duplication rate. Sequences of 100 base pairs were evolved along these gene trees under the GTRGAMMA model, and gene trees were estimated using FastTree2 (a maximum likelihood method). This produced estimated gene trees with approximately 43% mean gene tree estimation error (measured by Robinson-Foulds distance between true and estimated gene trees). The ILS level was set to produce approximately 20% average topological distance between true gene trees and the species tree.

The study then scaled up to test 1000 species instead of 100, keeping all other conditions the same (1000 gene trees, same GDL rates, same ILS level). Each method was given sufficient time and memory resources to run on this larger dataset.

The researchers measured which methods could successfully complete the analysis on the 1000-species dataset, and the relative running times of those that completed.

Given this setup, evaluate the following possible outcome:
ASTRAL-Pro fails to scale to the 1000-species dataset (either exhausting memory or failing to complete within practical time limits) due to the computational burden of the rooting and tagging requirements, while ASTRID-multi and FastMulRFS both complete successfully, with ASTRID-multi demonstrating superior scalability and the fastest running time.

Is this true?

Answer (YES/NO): NO